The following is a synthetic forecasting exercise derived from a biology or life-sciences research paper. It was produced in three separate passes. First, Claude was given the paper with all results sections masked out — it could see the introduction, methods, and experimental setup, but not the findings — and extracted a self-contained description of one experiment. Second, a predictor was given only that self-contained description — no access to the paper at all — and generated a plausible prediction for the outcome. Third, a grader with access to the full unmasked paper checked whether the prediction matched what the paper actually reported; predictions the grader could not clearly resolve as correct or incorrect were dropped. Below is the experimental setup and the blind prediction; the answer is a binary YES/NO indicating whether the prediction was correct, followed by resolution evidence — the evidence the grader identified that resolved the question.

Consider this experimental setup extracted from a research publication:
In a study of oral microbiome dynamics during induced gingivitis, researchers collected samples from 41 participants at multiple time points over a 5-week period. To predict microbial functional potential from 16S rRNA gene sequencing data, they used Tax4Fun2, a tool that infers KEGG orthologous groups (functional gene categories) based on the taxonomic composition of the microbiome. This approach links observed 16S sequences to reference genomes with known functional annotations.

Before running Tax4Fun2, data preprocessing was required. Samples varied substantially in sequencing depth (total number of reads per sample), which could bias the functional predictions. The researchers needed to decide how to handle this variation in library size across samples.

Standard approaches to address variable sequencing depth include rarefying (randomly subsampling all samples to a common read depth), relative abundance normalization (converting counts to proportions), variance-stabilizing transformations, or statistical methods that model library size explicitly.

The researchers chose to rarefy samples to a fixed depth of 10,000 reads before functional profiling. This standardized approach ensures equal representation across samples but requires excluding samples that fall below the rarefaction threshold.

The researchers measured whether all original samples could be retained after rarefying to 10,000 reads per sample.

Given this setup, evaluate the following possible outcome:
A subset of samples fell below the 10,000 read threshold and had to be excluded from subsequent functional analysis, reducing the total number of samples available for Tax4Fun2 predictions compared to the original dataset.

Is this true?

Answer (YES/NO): YES